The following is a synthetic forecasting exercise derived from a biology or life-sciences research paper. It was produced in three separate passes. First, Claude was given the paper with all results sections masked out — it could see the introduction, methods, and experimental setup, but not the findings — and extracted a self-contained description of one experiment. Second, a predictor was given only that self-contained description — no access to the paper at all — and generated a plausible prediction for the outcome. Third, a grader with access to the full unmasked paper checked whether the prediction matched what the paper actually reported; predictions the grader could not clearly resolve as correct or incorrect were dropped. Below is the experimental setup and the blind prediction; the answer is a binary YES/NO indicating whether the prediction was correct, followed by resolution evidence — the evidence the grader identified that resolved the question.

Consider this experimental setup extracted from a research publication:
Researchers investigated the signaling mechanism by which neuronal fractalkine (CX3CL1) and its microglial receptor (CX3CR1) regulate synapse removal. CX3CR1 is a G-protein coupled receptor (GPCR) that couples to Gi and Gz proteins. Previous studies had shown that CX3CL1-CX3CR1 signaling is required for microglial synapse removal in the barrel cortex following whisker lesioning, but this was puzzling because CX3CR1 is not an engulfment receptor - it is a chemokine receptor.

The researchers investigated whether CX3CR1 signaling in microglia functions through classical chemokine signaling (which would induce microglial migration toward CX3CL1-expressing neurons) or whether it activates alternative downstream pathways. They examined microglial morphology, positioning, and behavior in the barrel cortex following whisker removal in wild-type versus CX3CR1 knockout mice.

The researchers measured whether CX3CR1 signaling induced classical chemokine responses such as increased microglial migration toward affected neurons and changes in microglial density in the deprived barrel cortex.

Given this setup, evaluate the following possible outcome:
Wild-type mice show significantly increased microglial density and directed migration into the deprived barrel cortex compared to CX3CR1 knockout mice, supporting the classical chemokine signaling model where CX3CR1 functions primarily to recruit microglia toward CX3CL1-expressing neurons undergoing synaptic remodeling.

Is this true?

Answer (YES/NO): NO